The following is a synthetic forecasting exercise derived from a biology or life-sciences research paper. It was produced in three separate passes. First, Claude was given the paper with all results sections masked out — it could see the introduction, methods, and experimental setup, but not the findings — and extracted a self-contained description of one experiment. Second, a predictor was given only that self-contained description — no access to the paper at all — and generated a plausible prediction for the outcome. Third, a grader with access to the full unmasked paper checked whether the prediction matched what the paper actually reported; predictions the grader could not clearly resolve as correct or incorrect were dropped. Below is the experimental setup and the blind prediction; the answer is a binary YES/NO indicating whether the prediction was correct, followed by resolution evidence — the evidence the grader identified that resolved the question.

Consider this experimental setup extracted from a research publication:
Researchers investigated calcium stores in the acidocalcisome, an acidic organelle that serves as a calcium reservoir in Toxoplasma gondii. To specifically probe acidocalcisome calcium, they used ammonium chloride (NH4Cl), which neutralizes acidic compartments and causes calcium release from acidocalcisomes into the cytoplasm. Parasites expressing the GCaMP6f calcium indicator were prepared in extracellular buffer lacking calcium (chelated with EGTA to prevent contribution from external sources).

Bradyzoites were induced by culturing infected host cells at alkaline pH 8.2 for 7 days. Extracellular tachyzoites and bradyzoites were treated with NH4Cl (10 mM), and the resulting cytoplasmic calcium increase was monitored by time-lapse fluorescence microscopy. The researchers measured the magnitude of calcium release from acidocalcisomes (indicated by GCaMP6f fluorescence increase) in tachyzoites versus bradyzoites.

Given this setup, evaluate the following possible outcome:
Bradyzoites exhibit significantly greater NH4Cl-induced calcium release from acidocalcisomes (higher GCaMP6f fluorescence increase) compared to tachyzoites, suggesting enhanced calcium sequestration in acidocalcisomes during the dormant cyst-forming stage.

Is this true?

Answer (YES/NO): NO